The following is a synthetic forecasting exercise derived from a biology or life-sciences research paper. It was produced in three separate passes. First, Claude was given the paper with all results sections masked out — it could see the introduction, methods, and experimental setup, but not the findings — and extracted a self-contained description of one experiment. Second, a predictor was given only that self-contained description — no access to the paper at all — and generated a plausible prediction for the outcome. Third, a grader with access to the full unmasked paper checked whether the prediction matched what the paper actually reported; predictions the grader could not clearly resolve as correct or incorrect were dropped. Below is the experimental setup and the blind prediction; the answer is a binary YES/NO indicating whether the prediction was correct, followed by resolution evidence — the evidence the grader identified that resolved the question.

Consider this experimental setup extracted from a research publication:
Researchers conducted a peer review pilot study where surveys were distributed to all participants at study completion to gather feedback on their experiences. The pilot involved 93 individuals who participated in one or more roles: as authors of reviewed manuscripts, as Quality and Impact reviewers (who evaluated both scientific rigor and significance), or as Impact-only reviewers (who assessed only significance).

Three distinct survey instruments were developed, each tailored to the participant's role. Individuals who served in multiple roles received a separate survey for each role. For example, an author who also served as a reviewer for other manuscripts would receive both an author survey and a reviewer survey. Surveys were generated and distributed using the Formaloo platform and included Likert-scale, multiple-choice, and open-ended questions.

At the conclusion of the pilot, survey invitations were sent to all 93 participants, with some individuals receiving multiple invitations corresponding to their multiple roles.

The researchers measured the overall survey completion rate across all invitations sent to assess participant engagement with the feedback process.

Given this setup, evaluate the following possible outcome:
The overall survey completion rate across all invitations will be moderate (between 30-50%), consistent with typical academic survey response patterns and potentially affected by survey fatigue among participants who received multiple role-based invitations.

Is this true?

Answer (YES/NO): NO